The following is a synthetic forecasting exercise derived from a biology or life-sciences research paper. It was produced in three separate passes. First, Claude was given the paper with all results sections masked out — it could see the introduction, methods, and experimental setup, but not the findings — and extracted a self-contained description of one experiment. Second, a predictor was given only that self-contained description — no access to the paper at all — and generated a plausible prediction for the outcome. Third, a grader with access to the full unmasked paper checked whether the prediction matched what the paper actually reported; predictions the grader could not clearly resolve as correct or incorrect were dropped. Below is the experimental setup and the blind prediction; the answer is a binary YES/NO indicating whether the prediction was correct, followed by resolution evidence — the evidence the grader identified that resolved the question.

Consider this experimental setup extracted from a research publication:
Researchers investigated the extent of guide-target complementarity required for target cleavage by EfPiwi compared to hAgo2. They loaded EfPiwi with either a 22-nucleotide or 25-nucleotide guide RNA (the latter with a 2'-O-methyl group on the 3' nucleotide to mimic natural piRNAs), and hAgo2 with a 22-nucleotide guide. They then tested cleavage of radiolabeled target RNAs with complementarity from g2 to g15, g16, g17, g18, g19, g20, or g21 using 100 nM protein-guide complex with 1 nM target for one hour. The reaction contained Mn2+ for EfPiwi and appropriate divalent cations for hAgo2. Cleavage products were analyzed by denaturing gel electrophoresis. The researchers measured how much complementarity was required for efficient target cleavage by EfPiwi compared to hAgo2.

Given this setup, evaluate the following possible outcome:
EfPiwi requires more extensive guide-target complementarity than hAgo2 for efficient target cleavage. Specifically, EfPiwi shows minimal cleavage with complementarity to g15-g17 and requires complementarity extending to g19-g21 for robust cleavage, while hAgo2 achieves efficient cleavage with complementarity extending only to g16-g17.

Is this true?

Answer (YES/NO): NO